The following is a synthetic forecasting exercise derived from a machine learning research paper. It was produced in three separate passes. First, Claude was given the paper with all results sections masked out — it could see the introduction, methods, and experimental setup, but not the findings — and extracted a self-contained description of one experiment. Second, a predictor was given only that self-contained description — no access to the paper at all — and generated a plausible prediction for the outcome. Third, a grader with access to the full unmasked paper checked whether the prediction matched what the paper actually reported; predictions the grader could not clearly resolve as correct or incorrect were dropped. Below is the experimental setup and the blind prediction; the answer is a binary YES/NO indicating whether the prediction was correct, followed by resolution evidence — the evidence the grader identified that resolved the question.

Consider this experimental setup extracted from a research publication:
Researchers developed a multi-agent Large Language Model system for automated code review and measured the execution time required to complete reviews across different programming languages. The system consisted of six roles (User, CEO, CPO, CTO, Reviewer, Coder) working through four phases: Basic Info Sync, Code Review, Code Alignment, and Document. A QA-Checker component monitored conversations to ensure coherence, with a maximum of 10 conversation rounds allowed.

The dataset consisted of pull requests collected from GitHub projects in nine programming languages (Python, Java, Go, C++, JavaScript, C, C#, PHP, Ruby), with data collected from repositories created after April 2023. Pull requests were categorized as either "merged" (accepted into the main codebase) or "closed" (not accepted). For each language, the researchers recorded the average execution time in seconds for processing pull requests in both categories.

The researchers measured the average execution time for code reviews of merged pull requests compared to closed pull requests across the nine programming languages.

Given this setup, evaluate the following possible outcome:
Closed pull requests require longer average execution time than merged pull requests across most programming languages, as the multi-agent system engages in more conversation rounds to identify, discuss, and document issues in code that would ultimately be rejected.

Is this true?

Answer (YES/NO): NO